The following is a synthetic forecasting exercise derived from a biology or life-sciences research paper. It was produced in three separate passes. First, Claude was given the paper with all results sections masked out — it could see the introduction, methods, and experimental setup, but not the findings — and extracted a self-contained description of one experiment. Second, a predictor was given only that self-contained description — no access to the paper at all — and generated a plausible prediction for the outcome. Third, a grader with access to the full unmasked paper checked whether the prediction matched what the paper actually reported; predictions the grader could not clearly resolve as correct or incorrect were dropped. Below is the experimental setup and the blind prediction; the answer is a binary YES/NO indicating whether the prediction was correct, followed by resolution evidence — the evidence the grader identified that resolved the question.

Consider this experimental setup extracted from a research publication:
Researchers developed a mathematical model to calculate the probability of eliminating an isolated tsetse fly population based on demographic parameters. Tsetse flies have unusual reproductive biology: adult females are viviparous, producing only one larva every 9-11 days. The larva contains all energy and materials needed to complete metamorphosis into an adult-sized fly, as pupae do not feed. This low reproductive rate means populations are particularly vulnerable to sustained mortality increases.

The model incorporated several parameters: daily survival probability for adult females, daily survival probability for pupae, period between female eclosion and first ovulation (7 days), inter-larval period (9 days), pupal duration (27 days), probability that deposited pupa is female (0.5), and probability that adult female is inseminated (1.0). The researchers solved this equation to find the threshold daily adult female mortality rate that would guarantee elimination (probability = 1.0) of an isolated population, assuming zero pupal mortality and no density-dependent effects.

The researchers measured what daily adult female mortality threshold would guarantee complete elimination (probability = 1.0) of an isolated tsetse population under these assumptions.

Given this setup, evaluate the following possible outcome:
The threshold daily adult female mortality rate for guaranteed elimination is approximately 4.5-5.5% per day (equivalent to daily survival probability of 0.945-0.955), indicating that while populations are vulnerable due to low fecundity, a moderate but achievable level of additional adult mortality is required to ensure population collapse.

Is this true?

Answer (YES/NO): NO